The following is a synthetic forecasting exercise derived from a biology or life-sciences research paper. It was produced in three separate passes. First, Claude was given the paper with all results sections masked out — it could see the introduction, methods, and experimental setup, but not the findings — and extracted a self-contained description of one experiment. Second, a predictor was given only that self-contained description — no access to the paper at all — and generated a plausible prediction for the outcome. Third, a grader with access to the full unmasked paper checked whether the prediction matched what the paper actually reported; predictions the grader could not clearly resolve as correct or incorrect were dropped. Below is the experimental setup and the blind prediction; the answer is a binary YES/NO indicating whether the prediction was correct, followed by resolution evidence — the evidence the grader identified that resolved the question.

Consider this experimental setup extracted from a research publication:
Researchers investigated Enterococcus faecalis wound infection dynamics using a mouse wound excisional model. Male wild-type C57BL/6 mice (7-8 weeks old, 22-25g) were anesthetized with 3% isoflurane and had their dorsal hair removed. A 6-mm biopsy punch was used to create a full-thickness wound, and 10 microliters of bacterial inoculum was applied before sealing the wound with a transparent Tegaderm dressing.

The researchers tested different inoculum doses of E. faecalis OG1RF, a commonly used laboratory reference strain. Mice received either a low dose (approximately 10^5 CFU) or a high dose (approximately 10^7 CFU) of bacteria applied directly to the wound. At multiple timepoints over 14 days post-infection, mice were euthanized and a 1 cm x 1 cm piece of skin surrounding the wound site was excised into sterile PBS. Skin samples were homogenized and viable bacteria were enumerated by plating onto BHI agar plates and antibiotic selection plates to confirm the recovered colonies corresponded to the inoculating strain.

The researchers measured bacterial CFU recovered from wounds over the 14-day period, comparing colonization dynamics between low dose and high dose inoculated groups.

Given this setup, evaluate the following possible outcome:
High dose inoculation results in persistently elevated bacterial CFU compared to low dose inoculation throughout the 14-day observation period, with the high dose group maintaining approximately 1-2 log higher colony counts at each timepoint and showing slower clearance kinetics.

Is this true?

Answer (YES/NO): NO